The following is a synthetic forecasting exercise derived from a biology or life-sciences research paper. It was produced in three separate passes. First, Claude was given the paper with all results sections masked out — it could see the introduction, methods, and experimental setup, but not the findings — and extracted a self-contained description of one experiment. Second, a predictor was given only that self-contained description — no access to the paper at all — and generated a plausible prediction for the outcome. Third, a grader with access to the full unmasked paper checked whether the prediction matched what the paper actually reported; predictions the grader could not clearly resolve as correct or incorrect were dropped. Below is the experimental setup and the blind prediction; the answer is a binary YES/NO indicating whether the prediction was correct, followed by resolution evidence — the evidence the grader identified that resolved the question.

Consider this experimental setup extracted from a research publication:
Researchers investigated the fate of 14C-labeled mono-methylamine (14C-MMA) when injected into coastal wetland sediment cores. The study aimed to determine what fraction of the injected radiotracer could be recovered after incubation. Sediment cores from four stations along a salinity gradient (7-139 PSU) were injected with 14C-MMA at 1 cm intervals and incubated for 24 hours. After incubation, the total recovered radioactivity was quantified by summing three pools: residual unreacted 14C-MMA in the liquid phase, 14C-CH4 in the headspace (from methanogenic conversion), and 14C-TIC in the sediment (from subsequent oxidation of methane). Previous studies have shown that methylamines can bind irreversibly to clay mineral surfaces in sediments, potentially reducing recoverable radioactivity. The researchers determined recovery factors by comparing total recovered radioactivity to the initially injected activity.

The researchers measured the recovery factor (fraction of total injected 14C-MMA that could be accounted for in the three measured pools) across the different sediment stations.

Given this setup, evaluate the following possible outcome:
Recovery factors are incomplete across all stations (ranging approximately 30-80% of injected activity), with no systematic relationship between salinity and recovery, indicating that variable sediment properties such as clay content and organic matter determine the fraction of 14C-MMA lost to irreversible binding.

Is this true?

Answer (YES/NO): NO